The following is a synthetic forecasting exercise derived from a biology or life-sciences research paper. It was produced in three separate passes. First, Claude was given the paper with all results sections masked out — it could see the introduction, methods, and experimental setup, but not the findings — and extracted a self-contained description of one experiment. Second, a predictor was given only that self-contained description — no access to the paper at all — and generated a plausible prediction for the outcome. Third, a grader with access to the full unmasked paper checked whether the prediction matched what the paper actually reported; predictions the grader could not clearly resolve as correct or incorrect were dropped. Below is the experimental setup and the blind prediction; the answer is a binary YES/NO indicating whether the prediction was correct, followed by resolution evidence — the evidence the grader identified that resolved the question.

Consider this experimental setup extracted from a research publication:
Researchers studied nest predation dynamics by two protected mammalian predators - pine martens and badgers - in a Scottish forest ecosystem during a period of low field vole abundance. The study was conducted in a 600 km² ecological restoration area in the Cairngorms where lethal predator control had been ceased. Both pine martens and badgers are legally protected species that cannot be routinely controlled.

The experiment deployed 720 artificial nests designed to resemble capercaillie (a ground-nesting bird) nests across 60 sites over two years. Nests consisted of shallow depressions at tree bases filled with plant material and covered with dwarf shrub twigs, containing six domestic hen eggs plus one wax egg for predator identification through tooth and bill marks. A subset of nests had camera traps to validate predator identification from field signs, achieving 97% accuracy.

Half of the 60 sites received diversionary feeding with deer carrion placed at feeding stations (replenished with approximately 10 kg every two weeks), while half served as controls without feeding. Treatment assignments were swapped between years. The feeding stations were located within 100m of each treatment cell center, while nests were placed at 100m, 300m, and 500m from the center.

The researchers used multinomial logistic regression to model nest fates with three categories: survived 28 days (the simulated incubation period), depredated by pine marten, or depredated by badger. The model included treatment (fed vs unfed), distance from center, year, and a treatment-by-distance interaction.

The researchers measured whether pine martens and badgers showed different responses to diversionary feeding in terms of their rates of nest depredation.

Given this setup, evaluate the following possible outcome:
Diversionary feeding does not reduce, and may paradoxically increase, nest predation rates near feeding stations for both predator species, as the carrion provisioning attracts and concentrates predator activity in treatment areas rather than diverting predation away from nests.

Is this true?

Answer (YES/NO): NO